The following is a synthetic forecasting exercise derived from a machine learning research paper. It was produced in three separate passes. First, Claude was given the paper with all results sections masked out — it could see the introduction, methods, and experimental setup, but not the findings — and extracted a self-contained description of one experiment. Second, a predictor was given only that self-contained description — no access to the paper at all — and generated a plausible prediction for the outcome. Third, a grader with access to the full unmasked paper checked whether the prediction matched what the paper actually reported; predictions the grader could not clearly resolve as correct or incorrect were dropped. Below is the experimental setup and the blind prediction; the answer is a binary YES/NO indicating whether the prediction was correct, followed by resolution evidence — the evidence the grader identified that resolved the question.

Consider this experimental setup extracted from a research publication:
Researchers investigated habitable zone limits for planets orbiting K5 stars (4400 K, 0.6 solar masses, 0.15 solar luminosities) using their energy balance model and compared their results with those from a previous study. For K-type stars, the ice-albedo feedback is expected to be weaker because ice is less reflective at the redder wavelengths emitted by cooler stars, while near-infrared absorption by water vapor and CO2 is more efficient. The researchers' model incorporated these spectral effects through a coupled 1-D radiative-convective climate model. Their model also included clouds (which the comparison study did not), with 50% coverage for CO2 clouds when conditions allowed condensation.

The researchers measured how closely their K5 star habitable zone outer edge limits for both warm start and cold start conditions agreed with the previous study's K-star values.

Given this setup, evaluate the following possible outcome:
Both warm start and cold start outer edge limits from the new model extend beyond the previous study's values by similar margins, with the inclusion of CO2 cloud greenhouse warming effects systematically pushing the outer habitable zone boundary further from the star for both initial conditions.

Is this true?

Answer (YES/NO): NO